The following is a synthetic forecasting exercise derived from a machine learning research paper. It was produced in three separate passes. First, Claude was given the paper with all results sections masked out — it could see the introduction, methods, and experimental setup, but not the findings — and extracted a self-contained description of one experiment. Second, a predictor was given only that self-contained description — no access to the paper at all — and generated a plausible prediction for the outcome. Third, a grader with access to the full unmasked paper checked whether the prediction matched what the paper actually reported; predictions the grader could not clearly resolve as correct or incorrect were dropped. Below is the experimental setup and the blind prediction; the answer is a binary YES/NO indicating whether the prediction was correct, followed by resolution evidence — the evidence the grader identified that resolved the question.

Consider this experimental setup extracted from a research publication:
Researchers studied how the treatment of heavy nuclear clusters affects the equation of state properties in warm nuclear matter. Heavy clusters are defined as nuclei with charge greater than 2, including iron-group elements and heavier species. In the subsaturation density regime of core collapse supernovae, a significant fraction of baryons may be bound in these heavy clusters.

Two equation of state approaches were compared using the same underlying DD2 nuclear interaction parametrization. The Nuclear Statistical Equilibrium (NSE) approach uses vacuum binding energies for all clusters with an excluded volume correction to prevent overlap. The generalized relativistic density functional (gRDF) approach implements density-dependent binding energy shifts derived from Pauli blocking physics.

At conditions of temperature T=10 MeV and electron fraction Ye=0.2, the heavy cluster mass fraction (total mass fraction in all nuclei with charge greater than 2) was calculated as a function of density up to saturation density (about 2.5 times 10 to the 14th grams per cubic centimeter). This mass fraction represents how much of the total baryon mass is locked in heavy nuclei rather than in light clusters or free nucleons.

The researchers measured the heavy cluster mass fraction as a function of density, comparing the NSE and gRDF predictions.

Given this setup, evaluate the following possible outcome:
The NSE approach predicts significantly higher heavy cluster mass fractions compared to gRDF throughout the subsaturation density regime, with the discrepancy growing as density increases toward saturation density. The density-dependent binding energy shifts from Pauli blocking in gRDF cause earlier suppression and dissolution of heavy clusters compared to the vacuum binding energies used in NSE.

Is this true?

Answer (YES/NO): NO